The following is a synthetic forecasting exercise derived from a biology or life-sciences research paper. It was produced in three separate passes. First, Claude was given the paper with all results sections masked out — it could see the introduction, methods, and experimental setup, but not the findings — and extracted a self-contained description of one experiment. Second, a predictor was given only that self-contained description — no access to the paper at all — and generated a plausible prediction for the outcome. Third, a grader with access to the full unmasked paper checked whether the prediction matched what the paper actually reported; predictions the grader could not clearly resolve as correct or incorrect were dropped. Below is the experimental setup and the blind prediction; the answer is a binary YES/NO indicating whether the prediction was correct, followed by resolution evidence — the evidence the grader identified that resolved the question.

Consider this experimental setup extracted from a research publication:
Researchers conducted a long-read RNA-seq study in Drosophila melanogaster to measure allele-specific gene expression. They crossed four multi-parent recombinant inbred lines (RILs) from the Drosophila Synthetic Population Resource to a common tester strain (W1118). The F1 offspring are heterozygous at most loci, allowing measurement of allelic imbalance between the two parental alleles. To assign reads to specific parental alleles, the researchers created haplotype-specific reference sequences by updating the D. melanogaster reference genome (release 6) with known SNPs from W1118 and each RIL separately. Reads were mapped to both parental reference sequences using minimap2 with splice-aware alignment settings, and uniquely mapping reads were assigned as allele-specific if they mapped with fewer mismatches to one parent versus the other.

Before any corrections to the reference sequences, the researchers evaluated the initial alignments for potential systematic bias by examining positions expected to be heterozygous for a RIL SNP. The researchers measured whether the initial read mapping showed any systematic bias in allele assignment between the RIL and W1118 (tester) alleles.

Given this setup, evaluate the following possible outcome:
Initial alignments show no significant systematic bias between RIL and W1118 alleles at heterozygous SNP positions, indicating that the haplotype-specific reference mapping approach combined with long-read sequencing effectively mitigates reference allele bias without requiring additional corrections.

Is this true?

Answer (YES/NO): NO